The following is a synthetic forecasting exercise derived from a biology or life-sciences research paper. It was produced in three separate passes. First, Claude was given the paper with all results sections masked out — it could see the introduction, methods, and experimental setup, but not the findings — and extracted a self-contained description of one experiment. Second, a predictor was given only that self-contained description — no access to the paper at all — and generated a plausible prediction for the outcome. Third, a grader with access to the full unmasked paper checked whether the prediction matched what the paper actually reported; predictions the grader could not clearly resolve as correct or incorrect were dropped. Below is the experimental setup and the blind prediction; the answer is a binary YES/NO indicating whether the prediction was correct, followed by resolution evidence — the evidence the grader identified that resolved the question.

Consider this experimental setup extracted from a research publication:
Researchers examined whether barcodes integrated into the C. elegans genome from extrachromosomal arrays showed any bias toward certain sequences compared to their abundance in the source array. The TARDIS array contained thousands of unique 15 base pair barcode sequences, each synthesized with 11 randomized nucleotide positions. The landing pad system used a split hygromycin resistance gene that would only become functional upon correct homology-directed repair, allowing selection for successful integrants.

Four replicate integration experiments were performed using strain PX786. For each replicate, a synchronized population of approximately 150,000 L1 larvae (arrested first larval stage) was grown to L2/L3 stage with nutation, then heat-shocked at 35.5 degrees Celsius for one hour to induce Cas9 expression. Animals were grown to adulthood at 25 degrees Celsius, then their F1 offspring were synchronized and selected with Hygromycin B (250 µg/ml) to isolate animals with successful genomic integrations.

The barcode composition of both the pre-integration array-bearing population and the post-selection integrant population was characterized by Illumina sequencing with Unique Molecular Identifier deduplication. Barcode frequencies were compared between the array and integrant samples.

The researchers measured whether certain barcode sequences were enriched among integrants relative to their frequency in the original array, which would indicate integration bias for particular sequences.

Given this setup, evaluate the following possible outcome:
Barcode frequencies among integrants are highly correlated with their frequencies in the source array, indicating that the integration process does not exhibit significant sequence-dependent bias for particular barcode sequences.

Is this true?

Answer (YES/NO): YES